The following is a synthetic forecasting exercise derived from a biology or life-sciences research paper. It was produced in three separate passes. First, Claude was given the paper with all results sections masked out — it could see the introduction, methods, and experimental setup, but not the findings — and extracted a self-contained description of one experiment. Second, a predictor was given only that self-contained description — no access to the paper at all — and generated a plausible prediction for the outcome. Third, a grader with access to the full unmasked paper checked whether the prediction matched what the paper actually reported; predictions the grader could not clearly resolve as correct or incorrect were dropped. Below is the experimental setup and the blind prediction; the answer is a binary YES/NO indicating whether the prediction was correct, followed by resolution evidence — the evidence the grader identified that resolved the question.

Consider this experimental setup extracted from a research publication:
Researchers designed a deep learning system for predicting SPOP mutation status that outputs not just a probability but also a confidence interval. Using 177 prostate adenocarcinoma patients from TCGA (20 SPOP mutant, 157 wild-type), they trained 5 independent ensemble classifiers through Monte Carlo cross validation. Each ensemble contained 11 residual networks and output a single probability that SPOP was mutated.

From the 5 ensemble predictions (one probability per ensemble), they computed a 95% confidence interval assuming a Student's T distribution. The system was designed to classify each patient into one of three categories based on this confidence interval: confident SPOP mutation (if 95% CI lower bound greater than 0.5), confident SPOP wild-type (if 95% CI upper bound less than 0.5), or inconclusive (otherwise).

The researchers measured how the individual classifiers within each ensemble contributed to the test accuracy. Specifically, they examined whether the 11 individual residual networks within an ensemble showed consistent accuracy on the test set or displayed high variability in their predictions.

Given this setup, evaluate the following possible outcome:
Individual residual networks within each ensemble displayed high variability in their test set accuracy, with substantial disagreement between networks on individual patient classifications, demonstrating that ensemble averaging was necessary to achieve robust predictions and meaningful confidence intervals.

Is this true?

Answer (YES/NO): YES